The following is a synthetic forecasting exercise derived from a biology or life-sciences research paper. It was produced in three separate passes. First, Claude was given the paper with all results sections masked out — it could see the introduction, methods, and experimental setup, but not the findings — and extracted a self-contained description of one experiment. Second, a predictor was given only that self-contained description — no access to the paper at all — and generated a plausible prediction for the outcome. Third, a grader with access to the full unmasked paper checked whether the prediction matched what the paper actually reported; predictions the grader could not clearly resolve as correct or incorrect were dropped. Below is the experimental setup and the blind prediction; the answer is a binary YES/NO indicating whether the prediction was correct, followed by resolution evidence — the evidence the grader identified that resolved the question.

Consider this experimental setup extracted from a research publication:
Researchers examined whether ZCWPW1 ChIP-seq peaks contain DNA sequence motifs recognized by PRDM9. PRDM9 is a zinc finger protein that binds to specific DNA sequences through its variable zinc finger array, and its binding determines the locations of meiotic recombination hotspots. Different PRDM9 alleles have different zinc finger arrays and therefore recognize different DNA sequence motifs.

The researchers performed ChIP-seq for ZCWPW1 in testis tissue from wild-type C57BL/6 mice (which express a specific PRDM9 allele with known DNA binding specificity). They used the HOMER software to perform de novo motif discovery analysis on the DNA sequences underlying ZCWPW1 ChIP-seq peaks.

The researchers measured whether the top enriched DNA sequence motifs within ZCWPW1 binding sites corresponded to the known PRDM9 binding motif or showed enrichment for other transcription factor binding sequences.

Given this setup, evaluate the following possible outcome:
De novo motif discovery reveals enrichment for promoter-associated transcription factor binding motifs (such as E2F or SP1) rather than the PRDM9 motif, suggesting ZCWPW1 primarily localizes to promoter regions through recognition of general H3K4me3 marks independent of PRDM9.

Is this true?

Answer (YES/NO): NO